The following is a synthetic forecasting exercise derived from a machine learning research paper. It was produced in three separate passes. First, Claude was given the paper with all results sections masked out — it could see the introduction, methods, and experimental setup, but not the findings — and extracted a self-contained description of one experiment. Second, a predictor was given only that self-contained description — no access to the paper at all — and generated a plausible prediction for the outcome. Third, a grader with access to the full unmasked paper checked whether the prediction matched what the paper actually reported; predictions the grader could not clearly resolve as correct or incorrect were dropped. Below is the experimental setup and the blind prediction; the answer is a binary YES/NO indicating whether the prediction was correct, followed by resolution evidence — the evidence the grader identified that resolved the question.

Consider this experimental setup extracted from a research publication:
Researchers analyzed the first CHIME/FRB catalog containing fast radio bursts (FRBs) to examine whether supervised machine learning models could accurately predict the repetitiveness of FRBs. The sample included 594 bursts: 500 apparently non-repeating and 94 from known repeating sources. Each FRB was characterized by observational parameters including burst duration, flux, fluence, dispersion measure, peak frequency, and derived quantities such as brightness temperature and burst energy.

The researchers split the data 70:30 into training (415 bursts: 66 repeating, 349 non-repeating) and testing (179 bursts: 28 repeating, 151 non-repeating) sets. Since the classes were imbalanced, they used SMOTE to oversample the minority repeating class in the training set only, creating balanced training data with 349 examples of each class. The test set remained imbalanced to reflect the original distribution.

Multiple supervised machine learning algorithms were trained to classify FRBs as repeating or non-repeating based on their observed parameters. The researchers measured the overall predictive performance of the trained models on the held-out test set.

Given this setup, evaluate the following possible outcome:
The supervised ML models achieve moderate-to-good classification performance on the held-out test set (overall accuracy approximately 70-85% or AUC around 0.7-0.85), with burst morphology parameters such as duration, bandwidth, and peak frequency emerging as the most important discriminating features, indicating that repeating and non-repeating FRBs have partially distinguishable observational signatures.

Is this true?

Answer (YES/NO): NO